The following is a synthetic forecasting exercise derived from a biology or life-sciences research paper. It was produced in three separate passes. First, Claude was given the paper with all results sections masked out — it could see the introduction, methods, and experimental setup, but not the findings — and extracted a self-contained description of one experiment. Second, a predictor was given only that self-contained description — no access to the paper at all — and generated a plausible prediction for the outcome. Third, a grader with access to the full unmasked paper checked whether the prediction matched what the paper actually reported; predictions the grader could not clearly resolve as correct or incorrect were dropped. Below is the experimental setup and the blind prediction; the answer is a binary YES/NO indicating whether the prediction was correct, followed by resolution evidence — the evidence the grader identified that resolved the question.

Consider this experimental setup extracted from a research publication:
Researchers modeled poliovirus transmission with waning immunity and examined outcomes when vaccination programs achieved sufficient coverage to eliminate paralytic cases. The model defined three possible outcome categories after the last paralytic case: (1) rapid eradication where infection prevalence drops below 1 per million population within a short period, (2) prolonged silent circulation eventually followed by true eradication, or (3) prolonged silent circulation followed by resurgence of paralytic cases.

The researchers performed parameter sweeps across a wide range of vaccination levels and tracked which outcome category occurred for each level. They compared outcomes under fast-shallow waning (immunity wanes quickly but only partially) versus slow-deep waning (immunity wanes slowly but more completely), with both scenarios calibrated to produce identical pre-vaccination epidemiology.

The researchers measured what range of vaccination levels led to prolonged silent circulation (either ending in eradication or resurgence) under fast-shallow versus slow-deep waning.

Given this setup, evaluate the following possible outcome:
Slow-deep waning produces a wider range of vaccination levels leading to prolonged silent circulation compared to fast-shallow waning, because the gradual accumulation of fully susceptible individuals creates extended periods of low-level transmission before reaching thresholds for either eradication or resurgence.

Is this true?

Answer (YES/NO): YES